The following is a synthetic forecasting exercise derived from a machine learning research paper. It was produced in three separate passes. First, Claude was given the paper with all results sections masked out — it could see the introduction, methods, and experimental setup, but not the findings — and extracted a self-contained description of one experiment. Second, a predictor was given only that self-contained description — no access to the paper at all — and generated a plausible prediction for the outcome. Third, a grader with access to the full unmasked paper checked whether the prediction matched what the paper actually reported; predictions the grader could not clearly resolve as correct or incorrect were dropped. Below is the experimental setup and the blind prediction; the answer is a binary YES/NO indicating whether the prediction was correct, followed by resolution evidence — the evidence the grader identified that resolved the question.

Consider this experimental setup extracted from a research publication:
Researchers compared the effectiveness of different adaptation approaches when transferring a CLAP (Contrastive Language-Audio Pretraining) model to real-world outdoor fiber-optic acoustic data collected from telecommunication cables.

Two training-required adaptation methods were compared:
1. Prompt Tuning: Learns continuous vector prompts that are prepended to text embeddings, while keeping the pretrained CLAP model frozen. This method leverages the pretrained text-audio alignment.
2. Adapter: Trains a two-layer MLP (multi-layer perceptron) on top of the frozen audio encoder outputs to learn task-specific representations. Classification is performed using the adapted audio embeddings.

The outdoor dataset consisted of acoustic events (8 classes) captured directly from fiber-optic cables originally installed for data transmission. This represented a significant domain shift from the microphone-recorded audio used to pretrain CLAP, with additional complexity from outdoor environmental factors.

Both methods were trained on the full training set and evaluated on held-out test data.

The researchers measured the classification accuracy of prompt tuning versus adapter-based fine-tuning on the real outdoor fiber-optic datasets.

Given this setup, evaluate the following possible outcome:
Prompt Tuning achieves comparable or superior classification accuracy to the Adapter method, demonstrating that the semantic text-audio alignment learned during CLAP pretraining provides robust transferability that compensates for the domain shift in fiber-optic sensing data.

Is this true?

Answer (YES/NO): NO